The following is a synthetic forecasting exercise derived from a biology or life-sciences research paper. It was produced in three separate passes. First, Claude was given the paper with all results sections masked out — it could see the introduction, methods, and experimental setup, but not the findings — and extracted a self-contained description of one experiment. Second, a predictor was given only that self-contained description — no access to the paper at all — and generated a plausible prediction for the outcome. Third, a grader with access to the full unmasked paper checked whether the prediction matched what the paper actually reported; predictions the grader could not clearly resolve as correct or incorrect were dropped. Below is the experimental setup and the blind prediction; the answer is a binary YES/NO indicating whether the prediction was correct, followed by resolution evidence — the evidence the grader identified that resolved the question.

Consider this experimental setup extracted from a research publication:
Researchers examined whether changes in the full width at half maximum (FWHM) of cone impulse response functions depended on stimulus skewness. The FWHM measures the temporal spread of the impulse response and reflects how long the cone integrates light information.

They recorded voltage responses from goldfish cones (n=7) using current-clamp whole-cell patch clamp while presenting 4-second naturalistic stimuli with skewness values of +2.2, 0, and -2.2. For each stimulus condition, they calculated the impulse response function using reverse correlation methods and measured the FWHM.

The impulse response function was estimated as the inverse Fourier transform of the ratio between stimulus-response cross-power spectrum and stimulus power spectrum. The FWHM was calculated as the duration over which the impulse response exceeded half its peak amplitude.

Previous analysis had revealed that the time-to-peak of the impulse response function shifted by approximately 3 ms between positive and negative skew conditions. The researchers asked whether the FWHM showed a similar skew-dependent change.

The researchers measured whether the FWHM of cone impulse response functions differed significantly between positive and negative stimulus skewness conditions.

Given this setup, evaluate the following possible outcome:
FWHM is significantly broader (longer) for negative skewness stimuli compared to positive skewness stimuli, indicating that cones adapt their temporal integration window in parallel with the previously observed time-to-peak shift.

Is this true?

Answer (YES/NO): NO